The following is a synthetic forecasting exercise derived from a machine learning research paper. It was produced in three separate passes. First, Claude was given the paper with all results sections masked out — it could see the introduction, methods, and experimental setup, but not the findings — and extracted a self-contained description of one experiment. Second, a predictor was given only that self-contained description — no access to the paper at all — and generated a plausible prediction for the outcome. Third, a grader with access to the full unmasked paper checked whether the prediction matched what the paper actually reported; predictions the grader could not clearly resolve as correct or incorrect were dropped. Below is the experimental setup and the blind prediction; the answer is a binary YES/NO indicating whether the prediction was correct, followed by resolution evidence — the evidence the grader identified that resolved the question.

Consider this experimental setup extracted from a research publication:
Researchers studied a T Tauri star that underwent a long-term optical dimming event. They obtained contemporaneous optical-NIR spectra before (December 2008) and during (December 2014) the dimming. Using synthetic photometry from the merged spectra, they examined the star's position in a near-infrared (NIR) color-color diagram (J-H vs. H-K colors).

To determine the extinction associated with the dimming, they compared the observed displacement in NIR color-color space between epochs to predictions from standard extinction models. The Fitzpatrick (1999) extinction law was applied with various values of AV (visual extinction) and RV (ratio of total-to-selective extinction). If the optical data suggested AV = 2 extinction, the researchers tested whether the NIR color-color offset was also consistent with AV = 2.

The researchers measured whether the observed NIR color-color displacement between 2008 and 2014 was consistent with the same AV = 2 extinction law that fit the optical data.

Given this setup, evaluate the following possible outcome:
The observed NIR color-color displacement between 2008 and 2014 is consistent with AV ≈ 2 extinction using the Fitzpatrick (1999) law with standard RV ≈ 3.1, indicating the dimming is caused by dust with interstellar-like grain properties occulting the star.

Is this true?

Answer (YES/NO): NO